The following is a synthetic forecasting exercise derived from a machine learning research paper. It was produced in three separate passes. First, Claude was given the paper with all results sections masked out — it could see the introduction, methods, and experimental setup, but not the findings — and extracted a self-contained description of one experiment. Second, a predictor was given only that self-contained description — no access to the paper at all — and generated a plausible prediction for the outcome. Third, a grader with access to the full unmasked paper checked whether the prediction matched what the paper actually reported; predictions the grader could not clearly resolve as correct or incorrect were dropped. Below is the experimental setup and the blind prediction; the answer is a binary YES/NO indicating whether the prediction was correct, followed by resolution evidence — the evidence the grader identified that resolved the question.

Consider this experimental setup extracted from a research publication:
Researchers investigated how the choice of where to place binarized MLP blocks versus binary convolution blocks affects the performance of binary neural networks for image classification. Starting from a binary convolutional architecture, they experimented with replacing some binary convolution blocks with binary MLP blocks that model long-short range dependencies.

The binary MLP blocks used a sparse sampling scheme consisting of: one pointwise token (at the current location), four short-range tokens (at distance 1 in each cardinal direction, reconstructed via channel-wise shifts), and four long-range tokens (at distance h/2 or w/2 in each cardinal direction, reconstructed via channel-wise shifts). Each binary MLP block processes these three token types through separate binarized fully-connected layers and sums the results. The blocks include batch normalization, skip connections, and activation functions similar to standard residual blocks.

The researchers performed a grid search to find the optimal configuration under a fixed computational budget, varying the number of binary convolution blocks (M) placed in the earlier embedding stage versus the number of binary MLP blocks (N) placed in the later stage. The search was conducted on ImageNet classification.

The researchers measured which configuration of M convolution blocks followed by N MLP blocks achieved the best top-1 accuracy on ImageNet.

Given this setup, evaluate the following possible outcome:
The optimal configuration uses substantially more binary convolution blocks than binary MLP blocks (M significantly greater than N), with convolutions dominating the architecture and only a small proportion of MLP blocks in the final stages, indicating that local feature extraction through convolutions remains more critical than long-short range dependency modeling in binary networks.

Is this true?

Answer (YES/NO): NO